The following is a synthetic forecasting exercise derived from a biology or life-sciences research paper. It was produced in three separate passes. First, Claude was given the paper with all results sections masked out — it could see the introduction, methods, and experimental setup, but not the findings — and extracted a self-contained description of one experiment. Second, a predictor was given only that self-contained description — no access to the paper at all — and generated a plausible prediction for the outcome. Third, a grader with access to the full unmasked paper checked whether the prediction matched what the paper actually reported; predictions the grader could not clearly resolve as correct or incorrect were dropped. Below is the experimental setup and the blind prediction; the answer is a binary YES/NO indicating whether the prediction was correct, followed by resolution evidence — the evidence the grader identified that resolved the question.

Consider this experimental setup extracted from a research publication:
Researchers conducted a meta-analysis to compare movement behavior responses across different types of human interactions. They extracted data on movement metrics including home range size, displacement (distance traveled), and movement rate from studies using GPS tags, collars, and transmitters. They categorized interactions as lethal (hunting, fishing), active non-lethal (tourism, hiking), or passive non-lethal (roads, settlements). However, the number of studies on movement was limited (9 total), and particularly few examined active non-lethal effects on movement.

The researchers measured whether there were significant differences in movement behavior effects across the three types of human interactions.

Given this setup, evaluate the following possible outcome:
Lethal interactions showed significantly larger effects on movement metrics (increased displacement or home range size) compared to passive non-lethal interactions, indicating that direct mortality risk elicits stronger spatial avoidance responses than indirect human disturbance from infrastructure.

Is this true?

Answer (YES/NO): NO